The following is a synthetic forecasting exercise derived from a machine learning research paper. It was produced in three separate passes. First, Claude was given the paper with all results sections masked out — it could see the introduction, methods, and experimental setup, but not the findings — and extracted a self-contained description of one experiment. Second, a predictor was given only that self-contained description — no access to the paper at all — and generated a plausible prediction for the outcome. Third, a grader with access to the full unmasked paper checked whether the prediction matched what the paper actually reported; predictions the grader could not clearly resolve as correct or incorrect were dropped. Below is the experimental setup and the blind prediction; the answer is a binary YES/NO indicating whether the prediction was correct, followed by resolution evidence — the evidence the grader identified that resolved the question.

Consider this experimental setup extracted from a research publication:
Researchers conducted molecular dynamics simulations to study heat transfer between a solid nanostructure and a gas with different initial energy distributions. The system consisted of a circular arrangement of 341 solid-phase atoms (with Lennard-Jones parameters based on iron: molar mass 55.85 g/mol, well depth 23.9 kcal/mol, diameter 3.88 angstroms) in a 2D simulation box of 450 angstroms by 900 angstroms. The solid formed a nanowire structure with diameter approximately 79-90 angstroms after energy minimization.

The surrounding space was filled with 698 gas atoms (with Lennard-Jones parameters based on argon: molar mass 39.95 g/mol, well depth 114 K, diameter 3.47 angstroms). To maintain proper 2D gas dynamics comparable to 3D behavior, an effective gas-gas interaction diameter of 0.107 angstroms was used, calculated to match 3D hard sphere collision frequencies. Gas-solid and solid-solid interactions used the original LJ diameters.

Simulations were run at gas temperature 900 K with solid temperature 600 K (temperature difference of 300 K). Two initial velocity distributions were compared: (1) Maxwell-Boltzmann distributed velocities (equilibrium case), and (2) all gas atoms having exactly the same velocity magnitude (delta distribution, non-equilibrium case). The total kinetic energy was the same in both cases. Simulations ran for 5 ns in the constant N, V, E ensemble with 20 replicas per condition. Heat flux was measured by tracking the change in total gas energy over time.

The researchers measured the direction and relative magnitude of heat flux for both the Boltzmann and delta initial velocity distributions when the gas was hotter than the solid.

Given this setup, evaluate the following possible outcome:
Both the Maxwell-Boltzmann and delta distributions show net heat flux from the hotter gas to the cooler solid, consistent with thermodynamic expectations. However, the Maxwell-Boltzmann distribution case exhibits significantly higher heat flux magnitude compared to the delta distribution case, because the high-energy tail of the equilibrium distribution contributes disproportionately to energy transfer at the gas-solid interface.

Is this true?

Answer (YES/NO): NO